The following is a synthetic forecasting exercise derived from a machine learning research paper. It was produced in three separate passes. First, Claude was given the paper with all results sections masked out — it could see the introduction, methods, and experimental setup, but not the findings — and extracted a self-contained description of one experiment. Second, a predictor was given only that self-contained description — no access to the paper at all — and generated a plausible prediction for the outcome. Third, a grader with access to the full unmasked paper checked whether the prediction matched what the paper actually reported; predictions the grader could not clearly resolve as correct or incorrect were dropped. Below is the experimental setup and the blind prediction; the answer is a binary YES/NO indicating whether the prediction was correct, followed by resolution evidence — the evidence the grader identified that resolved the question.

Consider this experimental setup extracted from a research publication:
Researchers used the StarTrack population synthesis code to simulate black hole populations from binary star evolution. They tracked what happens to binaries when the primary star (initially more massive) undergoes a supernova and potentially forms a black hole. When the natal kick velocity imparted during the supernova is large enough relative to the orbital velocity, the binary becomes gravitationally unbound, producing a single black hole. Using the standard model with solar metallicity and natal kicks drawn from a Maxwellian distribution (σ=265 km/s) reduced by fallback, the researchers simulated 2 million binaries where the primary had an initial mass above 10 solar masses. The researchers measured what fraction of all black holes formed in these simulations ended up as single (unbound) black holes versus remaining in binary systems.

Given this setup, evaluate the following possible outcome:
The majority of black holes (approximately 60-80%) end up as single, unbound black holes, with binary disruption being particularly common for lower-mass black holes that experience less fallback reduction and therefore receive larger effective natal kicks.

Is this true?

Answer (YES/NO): NO